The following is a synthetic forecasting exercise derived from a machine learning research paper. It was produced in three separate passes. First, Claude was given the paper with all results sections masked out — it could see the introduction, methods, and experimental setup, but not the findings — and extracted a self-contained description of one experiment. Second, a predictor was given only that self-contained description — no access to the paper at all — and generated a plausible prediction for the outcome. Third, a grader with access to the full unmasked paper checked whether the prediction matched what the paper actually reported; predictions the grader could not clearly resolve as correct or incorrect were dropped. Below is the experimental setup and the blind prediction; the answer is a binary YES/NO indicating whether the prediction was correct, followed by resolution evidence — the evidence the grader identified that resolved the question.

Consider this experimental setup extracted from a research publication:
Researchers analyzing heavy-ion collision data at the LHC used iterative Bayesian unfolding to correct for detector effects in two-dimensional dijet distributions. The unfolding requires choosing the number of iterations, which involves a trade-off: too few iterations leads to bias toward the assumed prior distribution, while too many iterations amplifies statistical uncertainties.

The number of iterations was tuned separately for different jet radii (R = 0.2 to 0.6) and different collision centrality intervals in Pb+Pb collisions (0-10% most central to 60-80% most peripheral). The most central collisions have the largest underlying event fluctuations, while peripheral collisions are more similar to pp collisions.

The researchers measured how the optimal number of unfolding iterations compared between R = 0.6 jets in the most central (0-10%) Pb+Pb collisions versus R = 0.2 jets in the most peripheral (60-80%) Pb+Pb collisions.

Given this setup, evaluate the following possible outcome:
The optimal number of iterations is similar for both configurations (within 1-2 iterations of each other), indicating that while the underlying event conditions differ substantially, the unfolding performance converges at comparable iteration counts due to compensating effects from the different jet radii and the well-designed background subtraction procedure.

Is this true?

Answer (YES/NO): NO